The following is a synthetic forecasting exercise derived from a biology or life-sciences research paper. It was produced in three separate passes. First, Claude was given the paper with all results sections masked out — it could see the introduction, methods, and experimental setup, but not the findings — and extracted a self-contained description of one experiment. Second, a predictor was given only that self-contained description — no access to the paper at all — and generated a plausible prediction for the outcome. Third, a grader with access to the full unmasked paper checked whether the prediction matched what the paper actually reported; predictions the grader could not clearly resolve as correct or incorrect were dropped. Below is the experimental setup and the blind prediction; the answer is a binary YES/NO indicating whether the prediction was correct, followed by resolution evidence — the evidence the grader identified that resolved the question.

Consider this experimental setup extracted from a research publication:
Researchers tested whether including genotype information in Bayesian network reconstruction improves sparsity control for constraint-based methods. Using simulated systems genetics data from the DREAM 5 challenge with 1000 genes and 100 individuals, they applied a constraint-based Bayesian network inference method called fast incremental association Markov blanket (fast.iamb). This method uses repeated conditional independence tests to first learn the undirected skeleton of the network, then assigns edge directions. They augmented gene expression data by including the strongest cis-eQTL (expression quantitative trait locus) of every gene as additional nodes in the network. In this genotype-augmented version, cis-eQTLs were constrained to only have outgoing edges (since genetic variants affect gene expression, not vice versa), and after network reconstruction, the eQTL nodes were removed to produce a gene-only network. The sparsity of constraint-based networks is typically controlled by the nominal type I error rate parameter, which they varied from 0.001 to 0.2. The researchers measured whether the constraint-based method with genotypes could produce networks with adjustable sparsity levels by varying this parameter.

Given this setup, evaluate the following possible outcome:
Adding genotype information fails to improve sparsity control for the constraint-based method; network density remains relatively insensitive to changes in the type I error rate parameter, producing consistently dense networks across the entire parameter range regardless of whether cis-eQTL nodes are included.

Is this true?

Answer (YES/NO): NO